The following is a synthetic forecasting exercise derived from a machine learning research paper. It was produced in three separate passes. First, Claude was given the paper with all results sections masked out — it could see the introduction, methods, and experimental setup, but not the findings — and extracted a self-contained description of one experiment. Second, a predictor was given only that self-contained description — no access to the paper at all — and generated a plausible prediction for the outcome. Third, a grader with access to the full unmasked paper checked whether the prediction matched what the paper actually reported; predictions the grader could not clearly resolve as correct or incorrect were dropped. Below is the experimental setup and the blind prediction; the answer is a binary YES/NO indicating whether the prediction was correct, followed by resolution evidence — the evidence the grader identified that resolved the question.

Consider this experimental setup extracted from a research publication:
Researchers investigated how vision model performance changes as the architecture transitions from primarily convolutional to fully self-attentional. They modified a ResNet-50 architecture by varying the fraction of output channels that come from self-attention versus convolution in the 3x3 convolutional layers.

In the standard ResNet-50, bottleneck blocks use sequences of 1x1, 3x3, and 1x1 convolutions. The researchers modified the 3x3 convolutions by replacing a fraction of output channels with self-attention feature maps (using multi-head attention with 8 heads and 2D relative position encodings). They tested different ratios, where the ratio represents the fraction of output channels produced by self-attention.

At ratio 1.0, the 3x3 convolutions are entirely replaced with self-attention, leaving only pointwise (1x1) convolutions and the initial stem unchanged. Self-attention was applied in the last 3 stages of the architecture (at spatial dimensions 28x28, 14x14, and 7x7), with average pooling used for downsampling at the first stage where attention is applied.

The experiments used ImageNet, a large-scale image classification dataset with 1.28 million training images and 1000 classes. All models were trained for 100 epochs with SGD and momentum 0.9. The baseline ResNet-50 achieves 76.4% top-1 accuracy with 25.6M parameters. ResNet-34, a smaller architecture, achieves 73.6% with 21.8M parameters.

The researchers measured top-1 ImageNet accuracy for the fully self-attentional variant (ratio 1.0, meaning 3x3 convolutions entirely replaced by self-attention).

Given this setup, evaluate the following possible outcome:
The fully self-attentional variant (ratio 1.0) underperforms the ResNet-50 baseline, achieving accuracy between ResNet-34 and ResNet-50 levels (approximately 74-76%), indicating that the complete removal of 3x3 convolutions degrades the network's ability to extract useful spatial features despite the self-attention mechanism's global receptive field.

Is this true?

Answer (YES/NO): NO